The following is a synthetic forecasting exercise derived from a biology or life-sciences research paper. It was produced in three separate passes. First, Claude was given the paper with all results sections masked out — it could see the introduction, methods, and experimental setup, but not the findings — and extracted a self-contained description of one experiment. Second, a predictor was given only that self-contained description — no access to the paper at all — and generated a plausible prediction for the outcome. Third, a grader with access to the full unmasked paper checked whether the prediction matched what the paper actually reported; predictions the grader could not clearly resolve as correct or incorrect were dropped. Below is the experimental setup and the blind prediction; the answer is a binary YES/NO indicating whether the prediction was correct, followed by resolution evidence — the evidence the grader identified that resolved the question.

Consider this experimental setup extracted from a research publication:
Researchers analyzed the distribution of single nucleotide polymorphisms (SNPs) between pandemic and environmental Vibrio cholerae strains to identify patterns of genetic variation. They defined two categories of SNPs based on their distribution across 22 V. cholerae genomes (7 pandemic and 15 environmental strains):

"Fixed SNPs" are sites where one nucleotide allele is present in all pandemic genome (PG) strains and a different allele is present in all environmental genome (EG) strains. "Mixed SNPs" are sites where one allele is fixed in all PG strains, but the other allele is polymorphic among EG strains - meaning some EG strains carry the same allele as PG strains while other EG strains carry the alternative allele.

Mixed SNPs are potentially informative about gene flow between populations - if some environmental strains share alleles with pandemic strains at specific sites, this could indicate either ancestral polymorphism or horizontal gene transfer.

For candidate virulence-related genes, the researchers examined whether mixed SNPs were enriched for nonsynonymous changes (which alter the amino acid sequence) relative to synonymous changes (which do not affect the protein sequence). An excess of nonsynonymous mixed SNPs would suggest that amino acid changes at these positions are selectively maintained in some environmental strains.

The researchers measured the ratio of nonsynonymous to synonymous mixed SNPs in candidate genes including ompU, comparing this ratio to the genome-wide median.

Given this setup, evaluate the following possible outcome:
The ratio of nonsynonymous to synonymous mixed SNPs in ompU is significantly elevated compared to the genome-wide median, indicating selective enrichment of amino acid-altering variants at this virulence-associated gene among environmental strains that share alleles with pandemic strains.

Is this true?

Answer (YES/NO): YES